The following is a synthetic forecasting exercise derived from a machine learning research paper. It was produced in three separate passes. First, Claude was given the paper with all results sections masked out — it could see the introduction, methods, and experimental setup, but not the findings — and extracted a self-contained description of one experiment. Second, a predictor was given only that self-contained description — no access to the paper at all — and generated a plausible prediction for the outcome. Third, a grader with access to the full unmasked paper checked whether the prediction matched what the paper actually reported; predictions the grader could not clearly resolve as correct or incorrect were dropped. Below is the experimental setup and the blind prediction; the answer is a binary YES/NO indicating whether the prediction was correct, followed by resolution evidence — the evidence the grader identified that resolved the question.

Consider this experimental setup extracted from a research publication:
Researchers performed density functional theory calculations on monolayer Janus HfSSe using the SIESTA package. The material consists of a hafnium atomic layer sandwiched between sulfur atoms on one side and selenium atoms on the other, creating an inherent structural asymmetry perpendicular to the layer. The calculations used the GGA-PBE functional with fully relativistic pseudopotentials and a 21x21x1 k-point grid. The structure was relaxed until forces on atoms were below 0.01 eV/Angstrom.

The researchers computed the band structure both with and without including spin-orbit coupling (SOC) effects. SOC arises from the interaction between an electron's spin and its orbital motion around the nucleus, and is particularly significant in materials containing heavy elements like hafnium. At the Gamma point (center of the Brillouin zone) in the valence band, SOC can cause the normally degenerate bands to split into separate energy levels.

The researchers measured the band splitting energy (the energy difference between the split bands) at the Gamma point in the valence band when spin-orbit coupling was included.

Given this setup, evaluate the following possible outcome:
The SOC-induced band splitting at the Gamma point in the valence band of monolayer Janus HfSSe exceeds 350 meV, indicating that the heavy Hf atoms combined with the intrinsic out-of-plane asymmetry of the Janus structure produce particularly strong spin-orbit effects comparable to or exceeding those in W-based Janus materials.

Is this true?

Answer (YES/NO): NO